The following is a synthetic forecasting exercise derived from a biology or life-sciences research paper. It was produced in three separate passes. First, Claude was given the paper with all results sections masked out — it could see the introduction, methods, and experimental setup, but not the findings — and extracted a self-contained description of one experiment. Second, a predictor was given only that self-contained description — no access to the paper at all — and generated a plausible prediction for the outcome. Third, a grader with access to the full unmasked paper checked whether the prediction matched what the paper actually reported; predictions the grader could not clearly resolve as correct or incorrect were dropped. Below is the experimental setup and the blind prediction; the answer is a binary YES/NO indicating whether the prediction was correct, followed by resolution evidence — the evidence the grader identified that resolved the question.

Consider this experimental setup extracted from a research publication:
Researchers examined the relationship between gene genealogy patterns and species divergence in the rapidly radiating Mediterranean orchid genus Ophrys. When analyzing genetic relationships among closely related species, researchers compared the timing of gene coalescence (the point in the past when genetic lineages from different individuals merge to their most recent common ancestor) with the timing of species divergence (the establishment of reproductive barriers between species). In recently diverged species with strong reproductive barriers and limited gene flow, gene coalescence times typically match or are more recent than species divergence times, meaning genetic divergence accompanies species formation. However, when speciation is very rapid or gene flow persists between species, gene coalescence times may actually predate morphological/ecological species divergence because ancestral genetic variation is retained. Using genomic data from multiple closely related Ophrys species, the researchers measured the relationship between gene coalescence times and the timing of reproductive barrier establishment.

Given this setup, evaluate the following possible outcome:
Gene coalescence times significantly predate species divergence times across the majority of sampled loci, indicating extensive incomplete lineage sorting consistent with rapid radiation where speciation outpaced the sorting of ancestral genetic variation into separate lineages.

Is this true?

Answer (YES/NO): YES